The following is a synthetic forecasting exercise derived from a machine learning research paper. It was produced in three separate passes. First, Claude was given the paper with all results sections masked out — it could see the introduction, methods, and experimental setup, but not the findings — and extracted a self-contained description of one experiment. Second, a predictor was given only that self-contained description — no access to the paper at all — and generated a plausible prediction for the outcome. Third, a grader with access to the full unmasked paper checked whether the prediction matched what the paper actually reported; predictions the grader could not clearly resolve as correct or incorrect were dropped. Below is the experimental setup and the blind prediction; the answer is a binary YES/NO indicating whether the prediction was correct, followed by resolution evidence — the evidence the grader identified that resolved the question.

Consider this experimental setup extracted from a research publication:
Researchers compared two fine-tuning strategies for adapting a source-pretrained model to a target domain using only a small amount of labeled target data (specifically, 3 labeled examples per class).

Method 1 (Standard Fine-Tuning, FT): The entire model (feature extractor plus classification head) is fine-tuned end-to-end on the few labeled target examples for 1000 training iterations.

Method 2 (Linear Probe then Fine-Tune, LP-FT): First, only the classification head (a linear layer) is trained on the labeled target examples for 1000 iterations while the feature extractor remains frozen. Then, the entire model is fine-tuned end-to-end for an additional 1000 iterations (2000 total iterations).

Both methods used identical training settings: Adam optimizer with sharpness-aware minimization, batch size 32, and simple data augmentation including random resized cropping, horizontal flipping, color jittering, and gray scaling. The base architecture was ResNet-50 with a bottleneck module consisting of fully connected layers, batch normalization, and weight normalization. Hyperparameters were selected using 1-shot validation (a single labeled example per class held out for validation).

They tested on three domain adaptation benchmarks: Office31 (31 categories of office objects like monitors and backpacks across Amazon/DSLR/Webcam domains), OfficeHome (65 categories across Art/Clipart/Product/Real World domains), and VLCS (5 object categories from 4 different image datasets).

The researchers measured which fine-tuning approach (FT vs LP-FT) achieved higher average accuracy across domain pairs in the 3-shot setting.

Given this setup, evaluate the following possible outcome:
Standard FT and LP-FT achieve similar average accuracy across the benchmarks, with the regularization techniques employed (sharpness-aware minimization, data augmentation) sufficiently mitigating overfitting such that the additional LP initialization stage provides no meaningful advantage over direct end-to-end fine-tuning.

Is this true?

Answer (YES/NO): NO